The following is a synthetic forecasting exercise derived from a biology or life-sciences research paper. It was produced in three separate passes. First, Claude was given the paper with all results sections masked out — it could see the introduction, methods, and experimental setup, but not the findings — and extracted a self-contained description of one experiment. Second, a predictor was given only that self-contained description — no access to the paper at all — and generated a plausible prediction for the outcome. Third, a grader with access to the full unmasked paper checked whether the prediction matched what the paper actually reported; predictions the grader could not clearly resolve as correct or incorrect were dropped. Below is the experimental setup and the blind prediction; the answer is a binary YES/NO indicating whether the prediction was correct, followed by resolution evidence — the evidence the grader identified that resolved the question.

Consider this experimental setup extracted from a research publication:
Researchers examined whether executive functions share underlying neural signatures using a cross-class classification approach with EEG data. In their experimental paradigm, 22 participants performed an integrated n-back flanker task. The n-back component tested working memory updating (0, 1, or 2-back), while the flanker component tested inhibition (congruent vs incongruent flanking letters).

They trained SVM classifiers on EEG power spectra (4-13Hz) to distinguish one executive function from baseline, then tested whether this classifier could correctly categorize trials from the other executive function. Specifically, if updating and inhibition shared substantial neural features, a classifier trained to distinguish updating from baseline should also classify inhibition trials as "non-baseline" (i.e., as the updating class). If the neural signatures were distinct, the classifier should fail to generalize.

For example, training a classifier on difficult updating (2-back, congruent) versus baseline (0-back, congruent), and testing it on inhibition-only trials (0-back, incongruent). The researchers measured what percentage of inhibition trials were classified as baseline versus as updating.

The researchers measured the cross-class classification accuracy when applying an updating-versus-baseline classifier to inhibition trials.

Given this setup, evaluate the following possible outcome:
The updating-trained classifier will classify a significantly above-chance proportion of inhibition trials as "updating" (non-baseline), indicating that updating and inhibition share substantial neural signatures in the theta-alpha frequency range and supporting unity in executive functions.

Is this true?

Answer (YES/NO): NO